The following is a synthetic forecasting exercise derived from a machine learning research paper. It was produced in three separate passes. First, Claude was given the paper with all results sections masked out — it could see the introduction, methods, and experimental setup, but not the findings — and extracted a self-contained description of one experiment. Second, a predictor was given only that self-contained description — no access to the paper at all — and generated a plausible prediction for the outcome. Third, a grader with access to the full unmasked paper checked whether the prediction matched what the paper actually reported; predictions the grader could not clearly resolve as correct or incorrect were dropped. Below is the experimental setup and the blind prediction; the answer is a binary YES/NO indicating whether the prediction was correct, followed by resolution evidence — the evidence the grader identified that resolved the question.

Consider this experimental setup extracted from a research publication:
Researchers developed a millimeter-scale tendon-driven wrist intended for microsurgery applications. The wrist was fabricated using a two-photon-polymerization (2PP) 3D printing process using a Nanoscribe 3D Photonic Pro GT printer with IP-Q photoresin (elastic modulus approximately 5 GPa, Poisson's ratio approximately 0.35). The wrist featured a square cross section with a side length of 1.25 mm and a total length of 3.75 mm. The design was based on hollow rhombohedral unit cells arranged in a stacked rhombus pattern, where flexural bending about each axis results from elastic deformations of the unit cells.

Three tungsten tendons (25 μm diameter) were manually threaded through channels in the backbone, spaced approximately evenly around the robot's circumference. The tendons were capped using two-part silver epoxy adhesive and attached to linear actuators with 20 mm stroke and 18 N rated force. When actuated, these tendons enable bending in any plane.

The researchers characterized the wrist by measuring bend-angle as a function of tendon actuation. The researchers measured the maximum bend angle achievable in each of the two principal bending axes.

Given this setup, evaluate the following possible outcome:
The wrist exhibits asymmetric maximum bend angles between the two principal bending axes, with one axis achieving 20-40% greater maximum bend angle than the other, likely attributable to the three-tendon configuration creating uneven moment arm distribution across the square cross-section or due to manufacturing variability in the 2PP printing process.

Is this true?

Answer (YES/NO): NO